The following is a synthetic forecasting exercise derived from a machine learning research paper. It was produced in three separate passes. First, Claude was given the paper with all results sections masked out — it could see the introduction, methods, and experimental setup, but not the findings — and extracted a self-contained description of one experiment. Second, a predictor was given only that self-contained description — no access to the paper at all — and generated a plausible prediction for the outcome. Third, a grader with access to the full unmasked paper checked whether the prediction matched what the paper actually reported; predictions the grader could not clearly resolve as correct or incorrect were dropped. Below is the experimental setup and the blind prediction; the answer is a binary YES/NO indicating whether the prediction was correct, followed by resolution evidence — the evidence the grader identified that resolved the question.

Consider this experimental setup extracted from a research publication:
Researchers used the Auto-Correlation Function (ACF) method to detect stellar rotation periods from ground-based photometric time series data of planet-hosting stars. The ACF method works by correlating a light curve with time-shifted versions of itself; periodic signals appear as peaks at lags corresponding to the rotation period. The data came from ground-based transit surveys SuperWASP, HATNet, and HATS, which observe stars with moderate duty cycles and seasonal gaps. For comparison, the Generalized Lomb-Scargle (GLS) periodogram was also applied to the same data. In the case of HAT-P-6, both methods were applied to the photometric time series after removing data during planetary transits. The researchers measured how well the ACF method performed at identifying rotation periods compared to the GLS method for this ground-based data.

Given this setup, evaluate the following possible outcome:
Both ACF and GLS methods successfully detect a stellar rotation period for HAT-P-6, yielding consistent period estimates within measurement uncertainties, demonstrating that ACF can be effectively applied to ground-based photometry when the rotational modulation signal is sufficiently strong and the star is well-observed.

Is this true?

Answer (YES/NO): NO